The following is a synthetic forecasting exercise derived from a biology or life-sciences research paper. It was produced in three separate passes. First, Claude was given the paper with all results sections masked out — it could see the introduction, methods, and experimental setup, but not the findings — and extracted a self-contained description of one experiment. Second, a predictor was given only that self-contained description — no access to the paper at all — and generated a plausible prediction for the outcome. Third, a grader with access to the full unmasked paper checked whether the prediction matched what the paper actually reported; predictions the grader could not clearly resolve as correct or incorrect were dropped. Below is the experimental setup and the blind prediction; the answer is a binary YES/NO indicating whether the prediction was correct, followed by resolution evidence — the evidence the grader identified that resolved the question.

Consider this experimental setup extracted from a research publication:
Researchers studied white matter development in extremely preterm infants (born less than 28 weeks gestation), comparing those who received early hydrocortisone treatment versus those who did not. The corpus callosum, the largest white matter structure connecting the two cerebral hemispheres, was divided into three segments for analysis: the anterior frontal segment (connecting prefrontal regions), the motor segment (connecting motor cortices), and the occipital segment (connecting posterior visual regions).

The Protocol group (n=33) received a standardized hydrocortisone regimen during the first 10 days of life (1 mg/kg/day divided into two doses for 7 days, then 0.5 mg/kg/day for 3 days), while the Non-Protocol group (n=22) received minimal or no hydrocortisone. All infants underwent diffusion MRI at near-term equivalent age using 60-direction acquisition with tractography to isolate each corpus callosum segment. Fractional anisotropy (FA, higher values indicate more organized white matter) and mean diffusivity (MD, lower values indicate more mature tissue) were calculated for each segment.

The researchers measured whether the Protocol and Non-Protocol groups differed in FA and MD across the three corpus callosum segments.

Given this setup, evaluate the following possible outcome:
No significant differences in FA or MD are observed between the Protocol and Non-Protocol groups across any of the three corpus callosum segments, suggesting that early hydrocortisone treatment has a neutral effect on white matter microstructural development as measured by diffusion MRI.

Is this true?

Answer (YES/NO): YES